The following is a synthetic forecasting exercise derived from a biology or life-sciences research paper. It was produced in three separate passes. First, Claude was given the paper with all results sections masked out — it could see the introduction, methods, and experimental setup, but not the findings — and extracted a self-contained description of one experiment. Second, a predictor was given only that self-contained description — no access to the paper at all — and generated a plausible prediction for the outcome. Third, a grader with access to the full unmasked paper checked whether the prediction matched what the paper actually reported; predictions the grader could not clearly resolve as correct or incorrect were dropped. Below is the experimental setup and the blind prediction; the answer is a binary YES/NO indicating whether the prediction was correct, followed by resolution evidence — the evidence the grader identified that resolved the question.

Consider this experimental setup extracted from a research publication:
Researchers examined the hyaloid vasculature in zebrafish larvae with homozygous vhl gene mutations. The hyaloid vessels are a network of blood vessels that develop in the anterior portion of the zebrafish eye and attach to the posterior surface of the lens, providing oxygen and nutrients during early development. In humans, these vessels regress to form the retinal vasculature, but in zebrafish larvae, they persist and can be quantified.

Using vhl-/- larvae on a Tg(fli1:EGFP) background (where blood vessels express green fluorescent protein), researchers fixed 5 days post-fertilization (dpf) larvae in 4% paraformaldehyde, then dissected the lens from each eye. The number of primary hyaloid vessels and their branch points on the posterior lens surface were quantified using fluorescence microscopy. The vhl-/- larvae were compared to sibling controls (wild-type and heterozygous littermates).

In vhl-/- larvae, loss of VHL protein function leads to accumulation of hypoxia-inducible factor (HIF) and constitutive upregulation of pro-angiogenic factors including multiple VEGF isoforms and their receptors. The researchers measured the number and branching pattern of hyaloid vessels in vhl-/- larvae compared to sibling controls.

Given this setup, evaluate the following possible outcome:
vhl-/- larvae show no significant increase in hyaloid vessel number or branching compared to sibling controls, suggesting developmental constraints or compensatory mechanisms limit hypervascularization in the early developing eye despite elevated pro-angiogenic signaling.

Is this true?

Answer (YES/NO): NO